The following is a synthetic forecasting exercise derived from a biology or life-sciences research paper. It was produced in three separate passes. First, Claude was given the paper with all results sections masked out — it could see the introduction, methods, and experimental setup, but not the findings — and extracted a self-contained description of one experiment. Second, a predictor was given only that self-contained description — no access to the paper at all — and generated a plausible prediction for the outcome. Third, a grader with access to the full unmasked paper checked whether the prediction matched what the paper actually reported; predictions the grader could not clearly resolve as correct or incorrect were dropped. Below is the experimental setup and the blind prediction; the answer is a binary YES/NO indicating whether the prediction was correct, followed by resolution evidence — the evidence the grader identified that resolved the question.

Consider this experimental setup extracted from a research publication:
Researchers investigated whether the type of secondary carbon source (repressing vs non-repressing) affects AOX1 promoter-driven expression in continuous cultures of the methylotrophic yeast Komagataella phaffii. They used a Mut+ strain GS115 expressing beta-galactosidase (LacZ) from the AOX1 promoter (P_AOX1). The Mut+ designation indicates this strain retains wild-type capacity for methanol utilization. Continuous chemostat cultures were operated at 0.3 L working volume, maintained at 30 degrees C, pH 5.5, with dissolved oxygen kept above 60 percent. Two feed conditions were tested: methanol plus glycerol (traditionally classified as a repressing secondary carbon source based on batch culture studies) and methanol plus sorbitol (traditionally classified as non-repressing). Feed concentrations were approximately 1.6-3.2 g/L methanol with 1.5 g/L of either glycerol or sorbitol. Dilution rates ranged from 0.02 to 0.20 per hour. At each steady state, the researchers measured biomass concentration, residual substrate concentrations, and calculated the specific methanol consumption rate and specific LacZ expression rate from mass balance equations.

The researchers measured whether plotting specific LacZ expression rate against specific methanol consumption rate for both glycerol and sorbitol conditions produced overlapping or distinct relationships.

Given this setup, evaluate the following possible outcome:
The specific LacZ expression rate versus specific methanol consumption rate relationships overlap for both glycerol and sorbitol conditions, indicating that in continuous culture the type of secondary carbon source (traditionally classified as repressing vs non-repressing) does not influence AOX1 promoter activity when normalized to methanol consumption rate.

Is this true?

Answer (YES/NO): YES